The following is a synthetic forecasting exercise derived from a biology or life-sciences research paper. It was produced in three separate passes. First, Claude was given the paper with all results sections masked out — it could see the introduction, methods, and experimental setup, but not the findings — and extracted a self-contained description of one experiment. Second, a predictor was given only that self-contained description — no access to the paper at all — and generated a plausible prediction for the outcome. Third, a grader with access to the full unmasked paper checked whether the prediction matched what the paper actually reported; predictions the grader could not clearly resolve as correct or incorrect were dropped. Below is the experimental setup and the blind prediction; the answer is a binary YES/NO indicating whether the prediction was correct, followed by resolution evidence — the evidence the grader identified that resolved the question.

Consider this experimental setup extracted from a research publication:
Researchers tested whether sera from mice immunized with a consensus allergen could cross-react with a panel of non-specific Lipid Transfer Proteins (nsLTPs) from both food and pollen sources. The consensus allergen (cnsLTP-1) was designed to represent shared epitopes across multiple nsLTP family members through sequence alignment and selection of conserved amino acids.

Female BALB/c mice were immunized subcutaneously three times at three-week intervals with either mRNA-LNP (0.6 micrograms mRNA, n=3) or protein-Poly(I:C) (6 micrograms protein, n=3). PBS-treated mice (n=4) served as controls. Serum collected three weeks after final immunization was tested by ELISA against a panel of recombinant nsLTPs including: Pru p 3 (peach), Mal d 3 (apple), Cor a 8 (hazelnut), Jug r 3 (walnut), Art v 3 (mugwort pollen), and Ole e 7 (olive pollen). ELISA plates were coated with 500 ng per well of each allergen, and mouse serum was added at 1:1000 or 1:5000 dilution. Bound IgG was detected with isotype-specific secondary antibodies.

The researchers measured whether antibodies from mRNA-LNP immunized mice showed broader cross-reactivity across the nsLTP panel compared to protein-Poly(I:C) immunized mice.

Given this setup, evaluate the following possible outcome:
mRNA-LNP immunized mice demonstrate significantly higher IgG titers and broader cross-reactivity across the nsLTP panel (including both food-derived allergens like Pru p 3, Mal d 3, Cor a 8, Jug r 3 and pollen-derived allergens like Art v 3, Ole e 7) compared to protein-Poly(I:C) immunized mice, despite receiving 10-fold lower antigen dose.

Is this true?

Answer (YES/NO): NO